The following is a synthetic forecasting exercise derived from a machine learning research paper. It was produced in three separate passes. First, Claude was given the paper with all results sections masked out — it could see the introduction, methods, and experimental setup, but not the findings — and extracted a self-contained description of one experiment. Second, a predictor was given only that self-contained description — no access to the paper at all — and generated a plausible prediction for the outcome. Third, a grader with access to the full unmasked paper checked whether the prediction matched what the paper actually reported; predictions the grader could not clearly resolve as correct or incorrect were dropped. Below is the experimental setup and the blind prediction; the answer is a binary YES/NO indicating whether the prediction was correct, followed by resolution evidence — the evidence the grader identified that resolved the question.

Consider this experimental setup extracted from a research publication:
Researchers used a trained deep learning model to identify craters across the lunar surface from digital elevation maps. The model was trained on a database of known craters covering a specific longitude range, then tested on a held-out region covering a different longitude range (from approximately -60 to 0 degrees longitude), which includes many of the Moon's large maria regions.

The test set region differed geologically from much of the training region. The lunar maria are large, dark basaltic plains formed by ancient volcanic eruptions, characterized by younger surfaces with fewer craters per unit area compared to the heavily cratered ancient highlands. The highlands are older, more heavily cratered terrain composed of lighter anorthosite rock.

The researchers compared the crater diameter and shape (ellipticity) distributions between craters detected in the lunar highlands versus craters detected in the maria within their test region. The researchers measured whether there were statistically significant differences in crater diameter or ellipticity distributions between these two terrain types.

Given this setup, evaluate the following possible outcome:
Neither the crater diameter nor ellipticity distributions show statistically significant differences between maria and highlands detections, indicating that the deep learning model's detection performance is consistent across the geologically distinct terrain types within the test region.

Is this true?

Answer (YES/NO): YES